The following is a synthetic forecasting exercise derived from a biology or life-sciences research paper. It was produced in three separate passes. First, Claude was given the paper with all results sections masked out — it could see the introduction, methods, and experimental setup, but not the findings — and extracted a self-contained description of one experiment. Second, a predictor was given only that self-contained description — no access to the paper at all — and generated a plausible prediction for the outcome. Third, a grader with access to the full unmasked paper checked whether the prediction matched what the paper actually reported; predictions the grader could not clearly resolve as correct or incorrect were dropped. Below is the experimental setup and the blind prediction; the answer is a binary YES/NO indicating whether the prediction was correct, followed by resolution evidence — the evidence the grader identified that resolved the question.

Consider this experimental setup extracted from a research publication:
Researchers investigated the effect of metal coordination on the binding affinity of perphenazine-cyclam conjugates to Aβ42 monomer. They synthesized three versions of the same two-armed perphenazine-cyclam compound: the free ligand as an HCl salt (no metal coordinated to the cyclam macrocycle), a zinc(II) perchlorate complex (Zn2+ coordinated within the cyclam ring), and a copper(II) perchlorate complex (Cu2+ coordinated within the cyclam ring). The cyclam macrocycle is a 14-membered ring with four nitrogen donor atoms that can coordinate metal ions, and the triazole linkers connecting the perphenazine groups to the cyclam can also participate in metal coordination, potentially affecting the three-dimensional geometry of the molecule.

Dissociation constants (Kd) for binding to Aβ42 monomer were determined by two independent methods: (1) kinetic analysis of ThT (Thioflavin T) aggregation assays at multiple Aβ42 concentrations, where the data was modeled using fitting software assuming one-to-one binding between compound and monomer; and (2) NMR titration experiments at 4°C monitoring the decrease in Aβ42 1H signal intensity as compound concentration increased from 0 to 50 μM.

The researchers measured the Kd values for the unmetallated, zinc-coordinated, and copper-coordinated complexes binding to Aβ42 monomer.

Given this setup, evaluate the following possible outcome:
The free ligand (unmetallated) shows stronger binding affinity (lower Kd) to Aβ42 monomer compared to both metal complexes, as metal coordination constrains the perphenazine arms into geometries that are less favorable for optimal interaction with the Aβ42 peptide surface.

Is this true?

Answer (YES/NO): NO